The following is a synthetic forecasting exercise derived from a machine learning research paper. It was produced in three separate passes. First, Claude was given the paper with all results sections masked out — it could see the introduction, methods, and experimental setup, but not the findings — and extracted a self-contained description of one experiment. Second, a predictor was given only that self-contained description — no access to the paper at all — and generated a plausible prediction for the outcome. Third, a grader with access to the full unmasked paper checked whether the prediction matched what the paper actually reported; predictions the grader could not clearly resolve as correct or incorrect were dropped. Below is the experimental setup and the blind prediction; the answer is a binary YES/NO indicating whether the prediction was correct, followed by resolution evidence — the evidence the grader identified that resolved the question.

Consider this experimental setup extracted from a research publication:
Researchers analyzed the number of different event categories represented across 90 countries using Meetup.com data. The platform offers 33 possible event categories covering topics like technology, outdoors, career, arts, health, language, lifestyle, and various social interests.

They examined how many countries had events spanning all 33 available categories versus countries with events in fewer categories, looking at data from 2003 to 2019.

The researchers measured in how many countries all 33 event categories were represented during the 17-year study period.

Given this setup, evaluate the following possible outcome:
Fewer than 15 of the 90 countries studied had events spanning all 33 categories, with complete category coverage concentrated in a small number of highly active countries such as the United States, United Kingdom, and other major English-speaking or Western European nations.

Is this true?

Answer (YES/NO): YES